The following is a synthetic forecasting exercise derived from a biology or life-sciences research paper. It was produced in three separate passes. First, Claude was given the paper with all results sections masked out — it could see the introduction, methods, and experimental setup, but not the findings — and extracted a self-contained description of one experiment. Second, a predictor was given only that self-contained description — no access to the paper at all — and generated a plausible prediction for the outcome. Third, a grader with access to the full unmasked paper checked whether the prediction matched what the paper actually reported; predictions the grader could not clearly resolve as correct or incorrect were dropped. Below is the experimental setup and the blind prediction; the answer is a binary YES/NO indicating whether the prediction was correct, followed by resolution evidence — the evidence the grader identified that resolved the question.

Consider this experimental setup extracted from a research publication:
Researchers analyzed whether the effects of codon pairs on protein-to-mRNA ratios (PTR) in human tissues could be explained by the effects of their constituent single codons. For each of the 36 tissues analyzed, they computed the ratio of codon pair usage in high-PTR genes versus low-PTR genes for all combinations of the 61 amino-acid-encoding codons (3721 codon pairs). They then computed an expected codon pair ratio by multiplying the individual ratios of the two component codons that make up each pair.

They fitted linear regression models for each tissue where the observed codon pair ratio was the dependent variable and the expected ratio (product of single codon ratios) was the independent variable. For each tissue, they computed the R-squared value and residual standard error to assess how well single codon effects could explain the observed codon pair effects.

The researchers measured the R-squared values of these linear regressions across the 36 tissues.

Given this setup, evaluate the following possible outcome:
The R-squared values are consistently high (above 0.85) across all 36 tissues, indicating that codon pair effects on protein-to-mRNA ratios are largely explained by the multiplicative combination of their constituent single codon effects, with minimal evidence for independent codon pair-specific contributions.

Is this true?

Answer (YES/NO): YES